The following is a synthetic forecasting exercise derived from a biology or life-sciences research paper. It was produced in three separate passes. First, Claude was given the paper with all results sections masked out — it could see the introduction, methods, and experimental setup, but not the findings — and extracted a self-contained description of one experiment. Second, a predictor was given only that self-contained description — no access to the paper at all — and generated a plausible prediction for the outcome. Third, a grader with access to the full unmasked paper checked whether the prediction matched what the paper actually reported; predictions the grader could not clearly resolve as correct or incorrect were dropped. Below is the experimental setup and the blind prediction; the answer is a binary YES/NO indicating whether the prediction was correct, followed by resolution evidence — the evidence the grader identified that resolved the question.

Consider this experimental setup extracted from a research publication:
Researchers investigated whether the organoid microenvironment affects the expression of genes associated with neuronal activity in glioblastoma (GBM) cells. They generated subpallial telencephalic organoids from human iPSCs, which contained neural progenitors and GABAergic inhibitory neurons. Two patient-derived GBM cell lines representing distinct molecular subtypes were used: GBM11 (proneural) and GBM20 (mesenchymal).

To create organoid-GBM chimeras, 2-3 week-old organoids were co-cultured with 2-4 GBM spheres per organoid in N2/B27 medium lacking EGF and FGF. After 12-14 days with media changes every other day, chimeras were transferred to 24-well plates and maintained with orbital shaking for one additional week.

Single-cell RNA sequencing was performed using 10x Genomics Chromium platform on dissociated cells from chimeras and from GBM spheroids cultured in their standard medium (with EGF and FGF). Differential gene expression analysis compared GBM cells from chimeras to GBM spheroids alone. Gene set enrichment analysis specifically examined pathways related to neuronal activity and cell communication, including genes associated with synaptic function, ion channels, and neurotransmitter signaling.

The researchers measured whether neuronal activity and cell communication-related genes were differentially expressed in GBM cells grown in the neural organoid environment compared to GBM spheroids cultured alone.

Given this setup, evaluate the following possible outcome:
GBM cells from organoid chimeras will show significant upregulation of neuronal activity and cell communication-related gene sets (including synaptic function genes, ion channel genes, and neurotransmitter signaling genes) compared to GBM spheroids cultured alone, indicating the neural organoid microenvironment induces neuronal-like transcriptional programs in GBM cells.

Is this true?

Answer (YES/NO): NO